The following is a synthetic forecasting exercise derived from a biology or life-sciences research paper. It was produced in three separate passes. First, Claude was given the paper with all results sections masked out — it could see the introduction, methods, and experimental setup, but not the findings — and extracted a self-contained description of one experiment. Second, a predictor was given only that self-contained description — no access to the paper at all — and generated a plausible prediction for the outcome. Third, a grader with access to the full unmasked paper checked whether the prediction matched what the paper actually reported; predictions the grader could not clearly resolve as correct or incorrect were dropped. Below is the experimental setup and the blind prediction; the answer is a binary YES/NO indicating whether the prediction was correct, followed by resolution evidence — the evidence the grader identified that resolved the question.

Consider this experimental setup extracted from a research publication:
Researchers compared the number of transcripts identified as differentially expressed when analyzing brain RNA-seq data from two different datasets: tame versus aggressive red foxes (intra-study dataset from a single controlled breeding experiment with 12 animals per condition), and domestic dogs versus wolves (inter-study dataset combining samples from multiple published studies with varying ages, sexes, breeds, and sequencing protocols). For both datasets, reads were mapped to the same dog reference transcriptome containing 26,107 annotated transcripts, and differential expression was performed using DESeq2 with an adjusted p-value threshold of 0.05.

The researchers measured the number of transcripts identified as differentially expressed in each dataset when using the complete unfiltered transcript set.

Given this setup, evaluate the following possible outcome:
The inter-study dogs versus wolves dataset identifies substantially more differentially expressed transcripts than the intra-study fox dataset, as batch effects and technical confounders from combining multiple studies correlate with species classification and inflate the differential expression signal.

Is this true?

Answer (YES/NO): NO